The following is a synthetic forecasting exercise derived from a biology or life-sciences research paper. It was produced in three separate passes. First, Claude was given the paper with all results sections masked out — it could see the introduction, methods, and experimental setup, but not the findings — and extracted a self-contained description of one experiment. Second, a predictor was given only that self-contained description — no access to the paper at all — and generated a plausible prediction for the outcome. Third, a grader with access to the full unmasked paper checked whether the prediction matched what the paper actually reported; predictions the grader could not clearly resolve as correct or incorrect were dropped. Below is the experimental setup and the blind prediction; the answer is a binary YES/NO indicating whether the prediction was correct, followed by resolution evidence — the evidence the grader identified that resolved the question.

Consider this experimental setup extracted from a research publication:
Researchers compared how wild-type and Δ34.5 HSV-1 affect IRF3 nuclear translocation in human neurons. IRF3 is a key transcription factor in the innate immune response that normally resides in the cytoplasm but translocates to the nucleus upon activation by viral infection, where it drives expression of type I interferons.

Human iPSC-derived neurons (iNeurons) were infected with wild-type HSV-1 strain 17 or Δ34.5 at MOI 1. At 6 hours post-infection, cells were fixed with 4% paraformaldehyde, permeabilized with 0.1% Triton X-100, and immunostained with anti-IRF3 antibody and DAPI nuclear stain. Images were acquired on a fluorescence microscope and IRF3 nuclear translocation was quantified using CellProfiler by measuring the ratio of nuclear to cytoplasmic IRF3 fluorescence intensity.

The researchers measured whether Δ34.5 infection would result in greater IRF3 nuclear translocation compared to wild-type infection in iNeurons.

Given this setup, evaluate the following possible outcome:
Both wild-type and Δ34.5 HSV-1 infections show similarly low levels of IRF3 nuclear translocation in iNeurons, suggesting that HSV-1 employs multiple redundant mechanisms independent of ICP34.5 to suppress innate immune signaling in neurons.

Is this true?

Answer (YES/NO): NO